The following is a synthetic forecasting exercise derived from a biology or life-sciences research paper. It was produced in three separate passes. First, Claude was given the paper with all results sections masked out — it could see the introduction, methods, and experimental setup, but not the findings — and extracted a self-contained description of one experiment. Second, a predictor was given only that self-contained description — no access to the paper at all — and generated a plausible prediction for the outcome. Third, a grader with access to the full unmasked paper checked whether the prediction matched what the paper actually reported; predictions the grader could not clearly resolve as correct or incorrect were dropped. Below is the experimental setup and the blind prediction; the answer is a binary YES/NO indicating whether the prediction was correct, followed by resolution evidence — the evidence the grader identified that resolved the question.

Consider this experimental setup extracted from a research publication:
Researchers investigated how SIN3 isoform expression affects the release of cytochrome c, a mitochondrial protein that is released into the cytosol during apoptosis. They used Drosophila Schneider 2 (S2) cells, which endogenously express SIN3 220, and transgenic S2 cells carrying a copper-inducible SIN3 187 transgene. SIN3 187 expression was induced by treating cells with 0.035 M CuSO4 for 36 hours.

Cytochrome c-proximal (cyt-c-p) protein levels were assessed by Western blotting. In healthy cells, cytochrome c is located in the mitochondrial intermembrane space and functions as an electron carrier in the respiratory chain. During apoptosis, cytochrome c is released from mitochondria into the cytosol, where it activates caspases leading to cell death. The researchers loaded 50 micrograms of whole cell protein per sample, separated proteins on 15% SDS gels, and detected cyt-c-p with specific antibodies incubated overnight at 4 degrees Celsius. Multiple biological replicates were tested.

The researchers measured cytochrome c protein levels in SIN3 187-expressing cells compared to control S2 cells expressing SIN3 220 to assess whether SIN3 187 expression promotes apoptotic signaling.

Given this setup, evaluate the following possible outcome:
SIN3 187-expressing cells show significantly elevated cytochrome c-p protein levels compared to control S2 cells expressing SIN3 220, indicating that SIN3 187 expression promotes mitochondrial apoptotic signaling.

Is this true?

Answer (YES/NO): NO